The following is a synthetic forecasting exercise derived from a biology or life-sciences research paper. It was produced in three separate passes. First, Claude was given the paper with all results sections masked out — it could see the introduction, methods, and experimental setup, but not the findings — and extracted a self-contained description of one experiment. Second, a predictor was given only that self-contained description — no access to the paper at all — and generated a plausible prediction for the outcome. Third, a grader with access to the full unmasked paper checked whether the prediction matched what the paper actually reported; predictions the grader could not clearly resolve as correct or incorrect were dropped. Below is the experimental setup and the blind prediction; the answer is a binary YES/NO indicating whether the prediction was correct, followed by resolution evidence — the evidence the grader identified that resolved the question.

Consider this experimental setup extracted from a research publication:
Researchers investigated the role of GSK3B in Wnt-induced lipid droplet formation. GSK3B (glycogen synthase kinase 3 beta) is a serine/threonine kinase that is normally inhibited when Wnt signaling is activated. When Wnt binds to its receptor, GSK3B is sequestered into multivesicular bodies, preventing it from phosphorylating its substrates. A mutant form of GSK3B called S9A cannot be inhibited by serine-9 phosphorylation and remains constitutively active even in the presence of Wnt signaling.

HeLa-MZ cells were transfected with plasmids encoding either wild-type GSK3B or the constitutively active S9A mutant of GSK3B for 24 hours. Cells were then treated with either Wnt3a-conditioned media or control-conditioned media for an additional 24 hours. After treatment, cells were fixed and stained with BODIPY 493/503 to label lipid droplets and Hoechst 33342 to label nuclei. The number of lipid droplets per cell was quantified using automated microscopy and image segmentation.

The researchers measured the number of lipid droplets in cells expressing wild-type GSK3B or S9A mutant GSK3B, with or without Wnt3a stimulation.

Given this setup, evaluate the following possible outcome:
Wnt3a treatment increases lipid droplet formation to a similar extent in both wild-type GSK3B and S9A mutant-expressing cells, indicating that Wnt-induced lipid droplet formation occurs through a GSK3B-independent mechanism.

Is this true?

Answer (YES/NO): NO